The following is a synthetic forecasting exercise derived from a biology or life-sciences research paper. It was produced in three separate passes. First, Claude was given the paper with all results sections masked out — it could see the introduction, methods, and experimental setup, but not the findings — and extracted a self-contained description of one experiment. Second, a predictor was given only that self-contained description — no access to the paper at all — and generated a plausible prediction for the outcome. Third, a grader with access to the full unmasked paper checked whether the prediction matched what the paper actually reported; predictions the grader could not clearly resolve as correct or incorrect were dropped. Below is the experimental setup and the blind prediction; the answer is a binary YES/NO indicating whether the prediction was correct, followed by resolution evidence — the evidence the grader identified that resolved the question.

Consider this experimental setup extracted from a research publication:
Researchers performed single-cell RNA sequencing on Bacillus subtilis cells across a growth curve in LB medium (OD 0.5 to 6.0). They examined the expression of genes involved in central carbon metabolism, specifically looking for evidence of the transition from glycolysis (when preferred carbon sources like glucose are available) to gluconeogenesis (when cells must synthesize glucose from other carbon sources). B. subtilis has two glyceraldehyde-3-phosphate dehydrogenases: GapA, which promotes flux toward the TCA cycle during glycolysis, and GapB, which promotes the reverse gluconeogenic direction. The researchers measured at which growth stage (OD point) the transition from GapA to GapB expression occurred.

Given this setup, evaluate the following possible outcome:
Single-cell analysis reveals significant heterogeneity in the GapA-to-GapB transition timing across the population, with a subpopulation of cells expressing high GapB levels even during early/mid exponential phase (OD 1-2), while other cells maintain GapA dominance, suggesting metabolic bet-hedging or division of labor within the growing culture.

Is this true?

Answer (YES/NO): NO